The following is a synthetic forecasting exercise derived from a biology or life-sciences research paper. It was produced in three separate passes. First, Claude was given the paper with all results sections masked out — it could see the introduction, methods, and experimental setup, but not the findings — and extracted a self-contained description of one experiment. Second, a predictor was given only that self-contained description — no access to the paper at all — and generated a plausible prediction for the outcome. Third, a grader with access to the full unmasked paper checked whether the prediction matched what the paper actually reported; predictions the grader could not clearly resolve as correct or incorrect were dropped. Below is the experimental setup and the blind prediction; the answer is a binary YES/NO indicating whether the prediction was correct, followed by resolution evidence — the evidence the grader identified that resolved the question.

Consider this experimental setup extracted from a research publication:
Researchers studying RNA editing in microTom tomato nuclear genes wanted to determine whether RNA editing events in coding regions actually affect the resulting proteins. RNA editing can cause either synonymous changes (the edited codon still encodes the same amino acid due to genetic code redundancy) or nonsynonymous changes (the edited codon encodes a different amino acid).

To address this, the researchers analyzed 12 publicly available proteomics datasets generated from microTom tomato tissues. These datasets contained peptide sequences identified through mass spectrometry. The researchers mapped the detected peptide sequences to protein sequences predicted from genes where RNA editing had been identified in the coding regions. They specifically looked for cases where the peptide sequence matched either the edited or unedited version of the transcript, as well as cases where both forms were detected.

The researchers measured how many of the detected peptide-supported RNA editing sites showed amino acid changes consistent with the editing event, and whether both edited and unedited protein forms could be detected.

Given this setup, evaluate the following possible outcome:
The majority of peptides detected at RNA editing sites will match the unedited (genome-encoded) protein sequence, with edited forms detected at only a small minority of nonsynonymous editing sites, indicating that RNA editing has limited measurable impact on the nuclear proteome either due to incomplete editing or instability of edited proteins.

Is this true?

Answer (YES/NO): NO